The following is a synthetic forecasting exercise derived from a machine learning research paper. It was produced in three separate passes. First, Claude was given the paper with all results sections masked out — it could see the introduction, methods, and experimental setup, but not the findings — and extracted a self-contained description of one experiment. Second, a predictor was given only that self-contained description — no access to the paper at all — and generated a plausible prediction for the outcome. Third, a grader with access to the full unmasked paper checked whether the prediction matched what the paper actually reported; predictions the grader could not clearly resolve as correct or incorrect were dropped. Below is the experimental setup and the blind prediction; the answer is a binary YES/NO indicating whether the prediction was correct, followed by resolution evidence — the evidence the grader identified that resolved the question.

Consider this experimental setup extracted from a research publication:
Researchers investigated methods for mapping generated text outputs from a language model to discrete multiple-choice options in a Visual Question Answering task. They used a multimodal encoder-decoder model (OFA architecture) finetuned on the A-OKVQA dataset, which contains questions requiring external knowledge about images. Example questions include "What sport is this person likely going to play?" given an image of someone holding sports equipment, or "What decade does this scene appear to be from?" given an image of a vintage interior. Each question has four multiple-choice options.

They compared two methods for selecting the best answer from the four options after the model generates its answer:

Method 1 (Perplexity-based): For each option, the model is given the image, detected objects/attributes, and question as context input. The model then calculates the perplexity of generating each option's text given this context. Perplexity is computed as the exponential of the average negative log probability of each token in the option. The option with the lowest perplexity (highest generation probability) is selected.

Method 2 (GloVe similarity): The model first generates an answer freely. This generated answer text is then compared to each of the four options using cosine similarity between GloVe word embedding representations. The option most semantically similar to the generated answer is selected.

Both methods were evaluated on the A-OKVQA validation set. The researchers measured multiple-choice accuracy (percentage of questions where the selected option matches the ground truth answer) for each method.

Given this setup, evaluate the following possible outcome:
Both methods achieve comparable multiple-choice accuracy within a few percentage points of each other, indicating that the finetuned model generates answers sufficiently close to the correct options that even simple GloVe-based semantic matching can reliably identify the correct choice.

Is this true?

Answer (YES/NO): NO